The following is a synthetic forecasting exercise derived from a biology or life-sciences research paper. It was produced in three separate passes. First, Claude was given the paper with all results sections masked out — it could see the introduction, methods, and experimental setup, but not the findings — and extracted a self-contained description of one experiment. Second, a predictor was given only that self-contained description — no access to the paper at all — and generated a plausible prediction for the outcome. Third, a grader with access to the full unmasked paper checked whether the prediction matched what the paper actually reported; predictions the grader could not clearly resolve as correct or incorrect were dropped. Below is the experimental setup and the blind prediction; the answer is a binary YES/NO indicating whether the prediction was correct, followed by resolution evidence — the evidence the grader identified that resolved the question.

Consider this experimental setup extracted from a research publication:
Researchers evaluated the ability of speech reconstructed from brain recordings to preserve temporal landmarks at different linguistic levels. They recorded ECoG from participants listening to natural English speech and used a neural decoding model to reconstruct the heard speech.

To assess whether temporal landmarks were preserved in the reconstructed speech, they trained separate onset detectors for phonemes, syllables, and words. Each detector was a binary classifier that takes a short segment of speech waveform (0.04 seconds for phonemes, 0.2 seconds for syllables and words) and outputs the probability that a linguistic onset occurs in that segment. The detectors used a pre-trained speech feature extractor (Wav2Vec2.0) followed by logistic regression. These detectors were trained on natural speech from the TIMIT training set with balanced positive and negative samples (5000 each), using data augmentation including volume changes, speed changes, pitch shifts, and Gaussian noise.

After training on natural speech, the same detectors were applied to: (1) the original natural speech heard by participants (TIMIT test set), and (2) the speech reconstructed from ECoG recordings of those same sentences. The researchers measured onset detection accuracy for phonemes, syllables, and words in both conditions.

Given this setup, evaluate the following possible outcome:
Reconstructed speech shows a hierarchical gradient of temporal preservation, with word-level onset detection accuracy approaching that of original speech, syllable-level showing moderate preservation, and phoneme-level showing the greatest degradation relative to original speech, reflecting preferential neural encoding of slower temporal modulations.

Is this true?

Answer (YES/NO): NO